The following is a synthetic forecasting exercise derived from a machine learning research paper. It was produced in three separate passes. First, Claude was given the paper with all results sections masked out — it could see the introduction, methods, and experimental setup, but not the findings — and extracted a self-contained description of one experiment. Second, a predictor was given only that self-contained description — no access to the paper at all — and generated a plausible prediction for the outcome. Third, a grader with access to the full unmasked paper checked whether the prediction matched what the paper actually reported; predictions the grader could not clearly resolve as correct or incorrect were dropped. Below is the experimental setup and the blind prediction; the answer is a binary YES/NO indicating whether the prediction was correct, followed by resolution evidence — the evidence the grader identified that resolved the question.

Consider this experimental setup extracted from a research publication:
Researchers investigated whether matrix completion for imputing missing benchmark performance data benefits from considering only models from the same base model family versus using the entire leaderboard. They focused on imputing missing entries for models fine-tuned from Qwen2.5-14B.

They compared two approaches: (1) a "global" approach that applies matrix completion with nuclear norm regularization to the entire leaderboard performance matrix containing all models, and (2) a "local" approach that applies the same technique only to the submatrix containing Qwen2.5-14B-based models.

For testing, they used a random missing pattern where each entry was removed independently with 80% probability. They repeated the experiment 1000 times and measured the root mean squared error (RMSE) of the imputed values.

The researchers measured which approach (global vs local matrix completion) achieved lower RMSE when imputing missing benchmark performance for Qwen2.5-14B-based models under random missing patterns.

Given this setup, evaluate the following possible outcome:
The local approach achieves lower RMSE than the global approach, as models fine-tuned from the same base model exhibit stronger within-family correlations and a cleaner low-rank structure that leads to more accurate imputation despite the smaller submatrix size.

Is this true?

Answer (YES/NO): YES